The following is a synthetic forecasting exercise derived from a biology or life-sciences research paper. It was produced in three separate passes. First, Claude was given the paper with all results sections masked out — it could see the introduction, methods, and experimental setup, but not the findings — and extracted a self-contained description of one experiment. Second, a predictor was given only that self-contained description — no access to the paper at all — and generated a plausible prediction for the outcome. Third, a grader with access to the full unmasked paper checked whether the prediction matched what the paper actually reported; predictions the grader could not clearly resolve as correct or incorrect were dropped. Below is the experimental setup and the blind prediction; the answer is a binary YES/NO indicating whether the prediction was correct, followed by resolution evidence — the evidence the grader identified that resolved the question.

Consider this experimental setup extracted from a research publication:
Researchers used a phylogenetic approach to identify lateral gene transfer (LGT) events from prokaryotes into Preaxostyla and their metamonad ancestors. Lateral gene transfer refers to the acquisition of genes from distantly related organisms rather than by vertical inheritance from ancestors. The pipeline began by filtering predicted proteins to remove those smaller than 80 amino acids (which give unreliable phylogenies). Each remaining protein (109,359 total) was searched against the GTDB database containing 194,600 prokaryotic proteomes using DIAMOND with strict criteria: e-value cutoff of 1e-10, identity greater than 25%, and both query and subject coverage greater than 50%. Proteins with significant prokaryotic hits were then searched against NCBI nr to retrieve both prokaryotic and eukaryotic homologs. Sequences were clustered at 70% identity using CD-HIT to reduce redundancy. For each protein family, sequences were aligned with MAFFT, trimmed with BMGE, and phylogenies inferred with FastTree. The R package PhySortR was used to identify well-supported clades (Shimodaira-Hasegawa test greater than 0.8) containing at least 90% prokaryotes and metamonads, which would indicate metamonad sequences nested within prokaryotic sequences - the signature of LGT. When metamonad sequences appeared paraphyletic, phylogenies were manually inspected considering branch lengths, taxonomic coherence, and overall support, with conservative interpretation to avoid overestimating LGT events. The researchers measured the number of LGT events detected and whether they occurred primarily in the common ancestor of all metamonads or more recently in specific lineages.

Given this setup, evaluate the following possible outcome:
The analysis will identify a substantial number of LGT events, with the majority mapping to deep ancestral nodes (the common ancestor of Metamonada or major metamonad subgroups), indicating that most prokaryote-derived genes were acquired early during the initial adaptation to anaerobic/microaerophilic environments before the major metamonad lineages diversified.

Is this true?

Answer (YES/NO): NO